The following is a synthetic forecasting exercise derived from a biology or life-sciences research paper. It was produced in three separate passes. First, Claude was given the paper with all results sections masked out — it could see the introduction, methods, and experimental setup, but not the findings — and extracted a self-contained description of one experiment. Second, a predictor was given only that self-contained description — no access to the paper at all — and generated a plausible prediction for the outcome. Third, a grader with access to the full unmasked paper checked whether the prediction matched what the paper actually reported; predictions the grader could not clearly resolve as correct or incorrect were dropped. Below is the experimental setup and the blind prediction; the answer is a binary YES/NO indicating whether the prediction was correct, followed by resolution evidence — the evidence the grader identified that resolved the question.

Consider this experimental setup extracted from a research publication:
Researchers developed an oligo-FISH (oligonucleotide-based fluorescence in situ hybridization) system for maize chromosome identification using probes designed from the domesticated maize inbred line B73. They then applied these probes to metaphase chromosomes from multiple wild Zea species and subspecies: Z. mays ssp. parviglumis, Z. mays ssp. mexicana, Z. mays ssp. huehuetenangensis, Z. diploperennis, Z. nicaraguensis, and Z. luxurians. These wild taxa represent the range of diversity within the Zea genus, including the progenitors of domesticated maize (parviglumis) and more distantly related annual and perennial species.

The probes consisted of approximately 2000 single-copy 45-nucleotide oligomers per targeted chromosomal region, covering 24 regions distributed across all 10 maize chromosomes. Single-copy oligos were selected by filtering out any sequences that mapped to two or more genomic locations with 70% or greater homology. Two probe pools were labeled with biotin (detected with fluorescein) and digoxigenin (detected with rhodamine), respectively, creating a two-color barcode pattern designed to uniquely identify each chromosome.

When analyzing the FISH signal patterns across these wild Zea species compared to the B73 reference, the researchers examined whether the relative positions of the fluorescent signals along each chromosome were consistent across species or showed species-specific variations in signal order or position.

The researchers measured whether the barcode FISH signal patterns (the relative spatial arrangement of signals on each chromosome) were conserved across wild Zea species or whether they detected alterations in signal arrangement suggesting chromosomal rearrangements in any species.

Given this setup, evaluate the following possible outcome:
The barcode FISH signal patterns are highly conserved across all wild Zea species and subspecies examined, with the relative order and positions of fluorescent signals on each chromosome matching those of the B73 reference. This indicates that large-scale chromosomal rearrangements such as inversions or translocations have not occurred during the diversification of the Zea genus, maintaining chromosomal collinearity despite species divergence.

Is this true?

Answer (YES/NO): NO